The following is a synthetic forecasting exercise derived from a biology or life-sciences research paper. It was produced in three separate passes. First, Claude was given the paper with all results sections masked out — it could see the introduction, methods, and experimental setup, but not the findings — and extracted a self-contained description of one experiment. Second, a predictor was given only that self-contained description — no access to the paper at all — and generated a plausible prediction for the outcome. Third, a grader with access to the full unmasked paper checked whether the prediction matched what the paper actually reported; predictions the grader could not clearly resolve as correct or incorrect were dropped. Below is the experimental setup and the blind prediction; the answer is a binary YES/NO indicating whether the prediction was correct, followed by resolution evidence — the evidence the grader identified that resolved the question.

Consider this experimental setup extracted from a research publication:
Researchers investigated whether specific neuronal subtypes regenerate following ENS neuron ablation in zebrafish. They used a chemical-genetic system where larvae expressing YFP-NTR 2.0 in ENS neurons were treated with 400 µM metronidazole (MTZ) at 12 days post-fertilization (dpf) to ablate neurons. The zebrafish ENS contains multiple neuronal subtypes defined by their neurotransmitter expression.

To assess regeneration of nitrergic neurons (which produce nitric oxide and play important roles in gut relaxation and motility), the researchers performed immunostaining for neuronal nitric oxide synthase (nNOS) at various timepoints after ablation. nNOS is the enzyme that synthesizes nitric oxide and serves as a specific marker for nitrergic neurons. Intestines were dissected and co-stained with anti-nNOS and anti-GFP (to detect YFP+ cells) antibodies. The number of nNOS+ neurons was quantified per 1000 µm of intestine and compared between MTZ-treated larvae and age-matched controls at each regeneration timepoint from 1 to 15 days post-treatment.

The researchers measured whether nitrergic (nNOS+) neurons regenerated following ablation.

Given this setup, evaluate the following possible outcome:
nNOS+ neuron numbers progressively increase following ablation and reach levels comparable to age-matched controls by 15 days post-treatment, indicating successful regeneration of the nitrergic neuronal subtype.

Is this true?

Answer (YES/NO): YES